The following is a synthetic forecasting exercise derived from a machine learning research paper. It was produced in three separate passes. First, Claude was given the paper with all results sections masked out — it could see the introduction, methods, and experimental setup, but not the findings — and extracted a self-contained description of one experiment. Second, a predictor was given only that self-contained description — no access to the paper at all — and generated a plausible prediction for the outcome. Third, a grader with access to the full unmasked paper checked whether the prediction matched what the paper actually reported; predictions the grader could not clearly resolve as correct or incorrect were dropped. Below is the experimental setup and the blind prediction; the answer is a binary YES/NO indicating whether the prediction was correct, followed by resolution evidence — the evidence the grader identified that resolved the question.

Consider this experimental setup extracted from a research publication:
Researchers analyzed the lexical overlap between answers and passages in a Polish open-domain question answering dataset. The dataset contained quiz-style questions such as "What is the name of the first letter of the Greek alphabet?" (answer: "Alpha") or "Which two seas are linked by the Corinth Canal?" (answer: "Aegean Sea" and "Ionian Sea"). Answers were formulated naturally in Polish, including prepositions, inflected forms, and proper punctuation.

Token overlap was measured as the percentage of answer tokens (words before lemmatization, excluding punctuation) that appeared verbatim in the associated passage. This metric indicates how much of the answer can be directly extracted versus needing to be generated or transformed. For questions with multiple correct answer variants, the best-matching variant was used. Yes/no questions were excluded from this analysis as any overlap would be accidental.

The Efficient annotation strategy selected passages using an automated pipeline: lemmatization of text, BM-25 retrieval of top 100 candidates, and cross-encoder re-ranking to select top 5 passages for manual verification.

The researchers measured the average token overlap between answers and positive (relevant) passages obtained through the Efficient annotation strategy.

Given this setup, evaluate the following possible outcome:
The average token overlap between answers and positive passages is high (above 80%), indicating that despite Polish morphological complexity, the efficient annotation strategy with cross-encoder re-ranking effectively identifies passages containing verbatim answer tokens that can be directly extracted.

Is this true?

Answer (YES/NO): NO